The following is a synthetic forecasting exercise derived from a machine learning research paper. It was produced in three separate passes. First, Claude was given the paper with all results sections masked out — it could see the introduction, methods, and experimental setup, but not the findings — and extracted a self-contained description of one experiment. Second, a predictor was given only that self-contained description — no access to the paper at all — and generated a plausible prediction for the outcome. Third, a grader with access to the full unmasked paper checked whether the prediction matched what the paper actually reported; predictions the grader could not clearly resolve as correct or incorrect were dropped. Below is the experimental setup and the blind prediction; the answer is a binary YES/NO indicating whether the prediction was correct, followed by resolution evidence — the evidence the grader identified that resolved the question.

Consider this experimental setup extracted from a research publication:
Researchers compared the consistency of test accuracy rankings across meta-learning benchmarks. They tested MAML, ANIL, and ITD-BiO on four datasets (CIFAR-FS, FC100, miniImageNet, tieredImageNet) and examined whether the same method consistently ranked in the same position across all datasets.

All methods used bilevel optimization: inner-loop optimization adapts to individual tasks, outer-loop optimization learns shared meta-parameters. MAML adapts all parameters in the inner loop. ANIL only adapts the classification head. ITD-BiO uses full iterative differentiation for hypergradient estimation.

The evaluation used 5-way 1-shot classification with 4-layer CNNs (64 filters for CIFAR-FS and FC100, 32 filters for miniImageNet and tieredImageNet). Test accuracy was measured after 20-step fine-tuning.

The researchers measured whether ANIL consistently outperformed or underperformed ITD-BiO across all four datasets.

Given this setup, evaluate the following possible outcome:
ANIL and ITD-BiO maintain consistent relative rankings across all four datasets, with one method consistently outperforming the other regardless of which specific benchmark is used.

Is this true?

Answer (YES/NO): NO